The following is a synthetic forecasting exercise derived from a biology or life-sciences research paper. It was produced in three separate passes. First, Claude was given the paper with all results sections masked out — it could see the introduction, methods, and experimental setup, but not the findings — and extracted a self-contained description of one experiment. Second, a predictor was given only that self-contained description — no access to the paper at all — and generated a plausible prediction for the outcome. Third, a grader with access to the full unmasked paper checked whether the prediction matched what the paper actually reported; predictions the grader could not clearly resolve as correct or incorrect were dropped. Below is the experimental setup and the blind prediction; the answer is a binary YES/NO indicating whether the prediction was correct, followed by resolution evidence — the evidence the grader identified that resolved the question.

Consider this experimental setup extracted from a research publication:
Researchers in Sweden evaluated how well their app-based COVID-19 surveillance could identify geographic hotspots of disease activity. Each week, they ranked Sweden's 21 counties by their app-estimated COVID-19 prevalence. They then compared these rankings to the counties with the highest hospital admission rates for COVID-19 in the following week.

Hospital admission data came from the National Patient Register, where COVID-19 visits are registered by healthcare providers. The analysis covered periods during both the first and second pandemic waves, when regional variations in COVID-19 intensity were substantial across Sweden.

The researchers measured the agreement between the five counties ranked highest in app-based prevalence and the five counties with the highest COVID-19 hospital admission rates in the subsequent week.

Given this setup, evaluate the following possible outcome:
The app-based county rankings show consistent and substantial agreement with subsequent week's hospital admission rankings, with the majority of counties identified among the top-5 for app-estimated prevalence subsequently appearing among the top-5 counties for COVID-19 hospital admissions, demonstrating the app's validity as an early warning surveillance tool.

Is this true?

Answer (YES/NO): YES